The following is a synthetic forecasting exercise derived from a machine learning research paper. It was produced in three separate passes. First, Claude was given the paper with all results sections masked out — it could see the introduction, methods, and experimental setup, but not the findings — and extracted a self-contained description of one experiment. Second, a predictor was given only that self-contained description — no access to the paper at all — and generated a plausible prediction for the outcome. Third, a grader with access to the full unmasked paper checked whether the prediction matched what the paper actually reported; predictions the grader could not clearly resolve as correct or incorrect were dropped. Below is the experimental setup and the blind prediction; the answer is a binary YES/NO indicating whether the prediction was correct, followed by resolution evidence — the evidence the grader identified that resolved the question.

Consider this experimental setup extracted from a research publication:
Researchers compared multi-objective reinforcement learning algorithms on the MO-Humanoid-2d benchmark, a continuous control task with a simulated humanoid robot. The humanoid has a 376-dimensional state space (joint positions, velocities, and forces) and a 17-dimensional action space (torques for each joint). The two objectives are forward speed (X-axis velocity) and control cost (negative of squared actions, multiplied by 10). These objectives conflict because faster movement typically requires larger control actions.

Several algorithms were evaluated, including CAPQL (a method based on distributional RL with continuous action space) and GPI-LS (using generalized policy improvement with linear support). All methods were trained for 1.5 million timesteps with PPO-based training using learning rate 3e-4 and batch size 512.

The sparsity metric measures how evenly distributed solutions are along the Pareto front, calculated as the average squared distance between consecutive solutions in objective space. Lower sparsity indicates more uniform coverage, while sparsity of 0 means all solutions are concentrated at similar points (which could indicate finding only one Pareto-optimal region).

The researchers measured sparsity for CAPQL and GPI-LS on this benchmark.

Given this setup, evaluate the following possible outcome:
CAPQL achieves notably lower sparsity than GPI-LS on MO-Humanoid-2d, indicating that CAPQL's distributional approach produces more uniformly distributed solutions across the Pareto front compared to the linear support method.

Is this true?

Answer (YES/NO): NO